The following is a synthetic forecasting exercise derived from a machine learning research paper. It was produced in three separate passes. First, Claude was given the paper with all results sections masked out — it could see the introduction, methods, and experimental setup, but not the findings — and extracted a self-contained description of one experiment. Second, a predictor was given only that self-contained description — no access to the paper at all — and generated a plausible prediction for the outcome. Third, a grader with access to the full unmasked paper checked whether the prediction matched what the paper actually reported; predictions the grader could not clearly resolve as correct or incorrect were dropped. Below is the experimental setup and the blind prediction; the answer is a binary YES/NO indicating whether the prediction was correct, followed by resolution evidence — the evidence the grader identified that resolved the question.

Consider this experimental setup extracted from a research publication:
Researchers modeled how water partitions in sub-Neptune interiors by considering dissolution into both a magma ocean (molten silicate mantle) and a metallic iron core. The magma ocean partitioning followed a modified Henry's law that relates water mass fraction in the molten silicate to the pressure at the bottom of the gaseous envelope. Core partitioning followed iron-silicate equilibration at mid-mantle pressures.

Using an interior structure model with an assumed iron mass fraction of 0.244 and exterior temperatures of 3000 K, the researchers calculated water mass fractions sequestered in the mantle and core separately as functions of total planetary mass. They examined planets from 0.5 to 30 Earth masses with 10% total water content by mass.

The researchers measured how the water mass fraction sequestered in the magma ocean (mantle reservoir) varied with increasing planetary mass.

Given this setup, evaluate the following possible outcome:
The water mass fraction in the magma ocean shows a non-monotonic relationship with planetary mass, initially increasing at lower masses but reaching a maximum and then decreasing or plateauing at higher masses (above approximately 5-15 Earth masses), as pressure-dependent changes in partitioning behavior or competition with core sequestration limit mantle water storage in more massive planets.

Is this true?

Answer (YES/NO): YES